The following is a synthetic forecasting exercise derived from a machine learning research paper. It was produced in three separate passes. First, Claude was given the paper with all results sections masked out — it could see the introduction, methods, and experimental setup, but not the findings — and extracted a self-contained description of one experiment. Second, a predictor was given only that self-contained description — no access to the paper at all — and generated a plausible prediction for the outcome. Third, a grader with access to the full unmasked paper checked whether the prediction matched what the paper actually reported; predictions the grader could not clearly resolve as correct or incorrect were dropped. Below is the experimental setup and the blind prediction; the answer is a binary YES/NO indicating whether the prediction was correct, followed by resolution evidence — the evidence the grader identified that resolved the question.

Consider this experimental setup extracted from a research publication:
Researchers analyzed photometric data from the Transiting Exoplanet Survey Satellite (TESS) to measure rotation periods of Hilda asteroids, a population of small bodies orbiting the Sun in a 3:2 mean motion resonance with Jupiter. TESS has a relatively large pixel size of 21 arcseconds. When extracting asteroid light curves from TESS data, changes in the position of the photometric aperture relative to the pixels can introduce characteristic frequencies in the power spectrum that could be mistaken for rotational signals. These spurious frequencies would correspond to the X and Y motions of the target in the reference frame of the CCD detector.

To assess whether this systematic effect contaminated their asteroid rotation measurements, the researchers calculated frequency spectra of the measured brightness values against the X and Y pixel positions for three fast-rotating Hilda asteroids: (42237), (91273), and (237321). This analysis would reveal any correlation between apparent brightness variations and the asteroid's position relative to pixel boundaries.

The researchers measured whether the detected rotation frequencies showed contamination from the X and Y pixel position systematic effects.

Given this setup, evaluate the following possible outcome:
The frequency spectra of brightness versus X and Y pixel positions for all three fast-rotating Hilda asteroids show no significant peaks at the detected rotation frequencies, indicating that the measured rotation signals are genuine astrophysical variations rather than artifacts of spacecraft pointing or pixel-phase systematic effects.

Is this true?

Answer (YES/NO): YES